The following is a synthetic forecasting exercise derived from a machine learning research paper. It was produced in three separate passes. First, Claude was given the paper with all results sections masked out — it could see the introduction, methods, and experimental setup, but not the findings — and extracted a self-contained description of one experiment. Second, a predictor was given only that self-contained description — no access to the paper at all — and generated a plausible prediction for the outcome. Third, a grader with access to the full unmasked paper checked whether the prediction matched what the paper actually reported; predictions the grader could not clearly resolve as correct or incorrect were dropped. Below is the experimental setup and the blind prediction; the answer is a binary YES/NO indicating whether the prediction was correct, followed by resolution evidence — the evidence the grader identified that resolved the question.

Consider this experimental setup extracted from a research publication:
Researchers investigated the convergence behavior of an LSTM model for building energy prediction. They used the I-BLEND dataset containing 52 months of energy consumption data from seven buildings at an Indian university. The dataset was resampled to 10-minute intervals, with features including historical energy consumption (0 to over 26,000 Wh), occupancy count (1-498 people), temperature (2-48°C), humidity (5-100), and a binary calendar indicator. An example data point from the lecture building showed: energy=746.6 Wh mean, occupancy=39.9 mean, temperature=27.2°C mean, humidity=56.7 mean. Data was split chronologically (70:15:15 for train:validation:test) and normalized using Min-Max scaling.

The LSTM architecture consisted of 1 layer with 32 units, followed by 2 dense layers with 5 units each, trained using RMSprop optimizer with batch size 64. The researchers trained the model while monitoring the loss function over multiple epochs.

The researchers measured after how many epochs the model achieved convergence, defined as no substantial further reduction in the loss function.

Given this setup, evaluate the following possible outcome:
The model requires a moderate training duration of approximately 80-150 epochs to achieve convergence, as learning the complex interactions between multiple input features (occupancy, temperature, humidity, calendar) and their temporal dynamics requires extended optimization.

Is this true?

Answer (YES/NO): NO